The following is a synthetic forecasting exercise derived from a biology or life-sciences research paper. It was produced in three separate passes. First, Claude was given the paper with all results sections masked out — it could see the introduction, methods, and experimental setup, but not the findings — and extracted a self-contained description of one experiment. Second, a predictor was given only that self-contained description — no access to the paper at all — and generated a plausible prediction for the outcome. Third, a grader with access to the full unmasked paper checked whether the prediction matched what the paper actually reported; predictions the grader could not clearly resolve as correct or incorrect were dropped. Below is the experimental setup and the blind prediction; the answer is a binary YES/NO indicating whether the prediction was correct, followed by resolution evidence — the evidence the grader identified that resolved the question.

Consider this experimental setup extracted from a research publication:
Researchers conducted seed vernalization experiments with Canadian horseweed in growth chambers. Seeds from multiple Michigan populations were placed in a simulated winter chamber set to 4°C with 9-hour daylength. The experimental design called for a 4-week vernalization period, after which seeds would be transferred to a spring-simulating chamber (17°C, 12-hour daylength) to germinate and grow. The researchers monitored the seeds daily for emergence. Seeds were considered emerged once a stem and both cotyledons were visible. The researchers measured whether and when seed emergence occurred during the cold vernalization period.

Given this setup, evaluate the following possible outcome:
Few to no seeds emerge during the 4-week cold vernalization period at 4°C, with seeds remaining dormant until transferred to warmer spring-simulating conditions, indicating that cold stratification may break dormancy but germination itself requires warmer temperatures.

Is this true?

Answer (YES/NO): NO